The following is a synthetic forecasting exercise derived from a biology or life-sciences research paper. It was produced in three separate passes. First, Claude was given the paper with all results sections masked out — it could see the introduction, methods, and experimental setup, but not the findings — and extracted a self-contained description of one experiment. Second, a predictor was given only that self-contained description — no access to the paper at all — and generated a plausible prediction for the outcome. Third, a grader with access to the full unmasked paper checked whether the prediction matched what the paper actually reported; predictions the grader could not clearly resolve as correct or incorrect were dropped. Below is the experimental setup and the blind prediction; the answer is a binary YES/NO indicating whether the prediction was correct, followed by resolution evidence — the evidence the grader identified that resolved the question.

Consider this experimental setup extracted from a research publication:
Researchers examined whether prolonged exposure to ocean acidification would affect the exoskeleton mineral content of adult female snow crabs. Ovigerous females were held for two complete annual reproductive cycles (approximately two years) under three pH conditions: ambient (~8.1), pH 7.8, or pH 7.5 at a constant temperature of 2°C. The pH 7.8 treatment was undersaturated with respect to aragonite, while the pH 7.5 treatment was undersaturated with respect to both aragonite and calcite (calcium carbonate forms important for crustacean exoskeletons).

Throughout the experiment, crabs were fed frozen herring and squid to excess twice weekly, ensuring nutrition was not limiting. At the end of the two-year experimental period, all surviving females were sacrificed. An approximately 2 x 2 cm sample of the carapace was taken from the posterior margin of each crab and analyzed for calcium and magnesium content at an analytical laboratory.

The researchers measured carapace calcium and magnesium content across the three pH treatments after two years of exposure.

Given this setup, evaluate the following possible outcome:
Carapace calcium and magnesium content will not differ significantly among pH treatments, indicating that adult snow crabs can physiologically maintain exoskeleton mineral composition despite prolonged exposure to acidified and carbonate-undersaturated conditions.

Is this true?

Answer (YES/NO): YES